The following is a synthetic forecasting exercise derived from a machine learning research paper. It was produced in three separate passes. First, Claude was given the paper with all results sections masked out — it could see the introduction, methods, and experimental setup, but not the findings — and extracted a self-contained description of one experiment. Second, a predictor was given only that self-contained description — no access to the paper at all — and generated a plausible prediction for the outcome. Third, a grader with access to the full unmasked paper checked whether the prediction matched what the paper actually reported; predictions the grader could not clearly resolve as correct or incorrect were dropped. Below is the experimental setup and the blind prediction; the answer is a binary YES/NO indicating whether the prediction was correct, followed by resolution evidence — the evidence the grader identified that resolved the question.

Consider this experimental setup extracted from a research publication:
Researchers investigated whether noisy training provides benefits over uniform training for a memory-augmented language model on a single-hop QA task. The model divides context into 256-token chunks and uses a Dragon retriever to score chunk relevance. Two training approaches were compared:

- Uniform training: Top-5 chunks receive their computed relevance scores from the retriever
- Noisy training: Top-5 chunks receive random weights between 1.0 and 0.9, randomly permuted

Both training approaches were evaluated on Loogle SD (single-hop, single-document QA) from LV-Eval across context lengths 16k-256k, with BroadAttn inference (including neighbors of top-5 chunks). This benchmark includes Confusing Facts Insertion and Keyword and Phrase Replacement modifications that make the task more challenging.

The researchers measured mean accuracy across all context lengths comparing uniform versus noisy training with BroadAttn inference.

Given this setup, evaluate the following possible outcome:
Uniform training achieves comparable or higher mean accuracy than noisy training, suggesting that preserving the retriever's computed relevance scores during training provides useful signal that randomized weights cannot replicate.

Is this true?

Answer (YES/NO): YES